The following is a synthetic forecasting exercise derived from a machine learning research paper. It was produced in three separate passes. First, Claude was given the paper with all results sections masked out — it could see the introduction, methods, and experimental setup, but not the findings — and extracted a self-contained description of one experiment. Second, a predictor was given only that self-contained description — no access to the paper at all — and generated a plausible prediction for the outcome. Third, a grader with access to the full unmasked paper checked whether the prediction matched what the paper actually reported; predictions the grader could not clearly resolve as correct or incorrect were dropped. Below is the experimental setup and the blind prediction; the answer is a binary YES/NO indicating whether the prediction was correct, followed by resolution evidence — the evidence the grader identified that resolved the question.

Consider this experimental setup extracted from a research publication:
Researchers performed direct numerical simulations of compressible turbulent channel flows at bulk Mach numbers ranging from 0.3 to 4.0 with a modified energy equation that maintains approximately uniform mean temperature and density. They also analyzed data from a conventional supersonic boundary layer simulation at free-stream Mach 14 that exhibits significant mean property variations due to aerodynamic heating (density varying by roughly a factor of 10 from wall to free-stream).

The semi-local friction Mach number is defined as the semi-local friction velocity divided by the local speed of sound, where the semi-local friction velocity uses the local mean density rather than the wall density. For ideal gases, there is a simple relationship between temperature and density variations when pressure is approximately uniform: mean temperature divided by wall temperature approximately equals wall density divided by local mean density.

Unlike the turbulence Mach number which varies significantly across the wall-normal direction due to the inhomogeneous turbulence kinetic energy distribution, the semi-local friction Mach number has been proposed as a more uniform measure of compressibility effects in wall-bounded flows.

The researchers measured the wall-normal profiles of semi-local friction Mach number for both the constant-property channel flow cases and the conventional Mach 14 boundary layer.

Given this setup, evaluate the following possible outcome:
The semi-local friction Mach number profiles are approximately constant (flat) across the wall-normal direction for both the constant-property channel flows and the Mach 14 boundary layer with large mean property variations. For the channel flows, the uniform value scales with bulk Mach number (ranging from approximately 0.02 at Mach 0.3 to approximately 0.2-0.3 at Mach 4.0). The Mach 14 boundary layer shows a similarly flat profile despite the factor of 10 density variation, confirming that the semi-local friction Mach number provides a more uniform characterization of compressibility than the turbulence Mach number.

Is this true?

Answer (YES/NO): YES